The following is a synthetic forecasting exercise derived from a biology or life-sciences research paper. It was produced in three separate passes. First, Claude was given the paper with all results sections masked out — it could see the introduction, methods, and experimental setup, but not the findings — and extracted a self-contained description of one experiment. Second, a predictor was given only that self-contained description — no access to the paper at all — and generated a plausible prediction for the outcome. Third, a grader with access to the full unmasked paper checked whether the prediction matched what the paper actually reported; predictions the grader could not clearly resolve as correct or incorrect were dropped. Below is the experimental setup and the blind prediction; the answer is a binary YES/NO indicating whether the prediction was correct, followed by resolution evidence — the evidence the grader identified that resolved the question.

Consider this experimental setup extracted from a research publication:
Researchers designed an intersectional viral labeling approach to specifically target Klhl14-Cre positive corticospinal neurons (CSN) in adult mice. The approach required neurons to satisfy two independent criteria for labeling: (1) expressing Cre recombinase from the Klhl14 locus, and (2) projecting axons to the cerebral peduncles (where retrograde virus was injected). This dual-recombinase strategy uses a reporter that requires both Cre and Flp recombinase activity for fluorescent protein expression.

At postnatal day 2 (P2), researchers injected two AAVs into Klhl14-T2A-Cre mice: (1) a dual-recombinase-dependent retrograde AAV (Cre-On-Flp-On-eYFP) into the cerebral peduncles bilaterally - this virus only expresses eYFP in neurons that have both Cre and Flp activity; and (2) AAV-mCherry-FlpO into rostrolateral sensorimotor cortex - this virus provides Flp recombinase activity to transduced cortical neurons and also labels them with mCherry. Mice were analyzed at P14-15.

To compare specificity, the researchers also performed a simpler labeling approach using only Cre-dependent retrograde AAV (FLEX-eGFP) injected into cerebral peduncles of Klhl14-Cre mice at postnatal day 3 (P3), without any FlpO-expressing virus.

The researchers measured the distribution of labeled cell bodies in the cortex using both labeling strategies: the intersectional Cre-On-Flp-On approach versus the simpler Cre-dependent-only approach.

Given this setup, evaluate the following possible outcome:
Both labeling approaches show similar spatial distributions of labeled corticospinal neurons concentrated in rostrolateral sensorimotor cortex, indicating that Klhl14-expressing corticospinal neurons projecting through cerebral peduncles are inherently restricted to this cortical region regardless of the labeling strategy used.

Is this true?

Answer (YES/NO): YES